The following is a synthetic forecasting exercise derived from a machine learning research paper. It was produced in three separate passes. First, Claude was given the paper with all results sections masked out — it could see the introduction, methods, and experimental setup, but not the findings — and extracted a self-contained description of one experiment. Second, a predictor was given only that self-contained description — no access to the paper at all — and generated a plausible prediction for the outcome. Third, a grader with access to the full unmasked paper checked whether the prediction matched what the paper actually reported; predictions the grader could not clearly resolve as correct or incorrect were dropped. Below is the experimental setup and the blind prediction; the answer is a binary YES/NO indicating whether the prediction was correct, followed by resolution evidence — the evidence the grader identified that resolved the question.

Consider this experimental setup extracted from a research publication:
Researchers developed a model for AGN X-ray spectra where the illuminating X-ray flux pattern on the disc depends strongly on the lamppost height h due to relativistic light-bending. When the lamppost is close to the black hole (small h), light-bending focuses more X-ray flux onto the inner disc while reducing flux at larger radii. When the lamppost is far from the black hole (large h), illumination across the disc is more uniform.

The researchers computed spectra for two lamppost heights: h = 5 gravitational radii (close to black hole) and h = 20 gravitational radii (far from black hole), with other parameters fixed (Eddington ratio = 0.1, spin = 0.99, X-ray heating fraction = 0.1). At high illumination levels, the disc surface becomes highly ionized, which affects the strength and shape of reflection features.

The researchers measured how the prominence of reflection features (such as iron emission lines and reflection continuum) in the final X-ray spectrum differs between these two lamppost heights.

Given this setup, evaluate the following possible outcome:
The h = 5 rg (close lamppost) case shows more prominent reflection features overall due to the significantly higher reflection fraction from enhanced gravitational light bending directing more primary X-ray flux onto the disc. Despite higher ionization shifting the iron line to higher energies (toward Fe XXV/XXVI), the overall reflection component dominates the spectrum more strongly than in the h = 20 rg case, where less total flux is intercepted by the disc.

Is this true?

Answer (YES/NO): NO